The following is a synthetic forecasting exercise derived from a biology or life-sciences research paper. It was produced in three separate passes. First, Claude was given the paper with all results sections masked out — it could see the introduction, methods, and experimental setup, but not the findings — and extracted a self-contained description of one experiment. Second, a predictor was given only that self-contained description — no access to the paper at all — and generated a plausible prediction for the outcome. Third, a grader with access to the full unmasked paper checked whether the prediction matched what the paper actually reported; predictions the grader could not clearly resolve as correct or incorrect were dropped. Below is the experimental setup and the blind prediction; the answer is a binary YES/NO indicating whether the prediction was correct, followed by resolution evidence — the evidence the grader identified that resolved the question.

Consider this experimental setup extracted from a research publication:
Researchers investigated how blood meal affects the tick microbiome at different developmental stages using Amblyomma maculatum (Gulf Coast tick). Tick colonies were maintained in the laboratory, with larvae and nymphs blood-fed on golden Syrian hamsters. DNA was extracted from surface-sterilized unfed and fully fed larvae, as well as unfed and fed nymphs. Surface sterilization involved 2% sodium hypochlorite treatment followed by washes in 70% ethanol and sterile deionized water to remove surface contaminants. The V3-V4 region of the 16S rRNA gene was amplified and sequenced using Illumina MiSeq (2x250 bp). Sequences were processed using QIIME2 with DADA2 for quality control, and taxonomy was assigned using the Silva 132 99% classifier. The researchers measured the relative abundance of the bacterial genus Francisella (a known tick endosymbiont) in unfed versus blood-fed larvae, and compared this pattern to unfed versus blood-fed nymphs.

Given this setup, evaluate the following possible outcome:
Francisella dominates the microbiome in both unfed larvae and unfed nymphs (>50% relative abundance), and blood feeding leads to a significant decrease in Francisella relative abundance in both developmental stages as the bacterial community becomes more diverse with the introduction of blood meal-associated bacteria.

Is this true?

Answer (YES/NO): NO